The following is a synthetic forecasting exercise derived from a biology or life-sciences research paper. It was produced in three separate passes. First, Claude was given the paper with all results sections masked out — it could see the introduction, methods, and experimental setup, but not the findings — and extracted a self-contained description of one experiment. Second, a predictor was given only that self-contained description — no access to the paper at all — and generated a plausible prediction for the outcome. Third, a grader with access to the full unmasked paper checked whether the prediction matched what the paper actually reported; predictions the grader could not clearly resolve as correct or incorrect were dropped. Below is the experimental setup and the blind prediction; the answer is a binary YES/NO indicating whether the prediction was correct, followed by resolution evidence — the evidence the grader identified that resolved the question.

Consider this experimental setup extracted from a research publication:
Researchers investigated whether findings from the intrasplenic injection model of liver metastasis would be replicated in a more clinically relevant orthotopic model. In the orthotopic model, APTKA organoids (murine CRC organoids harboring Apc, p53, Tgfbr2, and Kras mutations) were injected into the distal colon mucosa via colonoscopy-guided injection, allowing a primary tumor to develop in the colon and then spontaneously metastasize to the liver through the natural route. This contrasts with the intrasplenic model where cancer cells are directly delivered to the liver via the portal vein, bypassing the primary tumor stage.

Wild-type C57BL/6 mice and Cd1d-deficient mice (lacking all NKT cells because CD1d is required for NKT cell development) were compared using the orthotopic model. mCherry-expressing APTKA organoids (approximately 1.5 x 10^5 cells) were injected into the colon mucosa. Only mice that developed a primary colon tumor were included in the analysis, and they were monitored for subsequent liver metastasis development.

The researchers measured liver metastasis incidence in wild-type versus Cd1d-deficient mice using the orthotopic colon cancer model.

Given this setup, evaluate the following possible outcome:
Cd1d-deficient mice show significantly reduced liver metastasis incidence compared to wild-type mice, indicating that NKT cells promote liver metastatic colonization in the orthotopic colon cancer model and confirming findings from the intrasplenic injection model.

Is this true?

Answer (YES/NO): YES